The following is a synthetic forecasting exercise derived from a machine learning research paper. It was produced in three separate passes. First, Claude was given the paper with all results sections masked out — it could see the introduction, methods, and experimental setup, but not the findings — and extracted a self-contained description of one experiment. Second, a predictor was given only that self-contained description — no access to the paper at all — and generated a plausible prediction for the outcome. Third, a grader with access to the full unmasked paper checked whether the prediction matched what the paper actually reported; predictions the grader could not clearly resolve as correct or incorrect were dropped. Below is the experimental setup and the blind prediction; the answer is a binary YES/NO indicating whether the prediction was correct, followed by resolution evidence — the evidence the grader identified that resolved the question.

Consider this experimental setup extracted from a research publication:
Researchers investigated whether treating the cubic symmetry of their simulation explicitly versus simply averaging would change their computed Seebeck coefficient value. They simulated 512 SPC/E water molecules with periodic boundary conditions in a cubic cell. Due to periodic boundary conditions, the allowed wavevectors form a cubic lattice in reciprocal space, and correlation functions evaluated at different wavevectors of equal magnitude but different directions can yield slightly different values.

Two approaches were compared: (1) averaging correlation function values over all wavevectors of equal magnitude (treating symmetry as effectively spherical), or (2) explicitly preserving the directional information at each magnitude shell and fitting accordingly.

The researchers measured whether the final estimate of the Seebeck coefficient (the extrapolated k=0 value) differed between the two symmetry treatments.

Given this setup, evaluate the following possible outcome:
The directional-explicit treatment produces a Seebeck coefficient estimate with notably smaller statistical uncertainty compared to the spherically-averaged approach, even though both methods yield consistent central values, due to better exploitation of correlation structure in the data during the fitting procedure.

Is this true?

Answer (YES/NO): NO